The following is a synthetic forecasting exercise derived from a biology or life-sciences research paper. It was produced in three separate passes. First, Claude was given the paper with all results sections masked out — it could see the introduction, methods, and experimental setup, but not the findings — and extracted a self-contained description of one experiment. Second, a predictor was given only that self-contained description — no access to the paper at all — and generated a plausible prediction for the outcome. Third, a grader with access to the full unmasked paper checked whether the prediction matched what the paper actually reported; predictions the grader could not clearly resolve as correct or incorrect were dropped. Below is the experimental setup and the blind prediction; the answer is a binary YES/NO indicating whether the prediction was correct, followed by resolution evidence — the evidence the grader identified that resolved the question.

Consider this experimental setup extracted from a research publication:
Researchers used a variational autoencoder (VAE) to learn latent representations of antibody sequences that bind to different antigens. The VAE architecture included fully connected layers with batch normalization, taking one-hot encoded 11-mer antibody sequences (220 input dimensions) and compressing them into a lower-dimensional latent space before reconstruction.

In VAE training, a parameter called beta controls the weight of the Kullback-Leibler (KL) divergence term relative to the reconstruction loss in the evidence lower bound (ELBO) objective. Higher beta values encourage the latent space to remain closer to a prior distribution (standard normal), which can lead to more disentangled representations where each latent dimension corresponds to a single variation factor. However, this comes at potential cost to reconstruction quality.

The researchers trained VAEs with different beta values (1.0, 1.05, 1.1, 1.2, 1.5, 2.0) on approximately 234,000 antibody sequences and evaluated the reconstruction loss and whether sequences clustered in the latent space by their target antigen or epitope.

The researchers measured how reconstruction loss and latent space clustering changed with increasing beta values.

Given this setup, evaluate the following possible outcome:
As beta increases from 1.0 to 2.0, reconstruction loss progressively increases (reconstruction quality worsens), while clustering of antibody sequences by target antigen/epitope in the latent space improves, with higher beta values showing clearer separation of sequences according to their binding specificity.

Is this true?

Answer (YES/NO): NO